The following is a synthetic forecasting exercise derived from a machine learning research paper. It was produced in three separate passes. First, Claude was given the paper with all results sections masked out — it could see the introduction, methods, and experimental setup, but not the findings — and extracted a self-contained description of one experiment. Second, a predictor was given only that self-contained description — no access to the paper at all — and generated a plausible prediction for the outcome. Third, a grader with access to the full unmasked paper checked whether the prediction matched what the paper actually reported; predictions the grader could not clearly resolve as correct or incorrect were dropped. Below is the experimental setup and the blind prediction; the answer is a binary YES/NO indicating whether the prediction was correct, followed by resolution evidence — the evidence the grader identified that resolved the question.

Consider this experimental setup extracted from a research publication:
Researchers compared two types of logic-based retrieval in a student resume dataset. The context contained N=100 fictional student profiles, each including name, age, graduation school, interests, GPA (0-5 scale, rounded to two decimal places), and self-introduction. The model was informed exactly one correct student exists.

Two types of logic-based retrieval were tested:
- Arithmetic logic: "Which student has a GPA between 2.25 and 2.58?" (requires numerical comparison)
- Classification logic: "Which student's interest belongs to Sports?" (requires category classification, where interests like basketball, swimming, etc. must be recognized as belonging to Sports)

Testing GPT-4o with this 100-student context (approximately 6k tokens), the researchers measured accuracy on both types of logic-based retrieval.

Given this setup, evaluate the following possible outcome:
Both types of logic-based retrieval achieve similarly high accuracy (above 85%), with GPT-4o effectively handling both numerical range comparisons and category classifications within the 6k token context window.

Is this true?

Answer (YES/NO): NO